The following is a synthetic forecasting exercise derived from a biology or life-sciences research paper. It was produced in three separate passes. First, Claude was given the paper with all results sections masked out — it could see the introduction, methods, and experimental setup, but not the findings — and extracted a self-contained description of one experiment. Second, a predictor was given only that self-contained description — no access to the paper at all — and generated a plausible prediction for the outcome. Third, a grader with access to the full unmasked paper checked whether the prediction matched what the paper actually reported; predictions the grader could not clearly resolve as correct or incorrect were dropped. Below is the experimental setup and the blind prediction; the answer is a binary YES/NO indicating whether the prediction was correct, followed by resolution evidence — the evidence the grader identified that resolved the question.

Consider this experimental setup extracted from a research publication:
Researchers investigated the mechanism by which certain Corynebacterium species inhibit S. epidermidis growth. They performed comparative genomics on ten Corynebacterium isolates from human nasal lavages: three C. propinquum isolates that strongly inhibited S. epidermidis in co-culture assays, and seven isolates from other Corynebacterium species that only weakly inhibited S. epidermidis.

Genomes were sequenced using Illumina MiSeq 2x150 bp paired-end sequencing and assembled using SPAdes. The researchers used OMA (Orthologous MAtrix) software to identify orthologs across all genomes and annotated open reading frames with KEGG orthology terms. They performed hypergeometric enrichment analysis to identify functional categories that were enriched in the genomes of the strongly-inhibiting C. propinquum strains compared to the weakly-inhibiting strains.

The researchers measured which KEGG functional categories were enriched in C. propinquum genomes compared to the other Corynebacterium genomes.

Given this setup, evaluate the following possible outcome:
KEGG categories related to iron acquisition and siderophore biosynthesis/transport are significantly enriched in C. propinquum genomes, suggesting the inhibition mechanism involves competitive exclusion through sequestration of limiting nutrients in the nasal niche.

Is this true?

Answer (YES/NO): YES